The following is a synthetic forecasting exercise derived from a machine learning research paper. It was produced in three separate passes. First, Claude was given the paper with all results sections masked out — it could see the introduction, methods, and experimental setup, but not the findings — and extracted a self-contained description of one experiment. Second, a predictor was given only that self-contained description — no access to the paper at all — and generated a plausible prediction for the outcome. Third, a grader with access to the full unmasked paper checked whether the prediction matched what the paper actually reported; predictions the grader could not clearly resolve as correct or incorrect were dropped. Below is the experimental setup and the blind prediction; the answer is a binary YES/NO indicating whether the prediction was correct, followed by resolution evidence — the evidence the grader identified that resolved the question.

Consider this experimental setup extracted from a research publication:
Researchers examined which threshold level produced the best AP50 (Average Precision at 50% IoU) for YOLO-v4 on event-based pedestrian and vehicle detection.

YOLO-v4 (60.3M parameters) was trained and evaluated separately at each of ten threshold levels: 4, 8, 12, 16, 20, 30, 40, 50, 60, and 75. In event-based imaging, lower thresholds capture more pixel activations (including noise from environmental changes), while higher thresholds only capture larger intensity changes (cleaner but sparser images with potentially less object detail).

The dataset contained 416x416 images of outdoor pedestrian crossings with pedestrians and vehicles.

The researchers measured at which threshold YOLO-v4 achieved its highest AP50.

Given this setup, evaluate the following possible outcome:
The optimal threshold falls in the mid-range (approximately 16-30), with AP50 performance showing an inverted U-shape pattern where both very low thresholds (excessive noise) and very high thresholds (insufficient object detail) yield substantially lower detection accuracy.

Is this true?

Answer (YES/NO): NO